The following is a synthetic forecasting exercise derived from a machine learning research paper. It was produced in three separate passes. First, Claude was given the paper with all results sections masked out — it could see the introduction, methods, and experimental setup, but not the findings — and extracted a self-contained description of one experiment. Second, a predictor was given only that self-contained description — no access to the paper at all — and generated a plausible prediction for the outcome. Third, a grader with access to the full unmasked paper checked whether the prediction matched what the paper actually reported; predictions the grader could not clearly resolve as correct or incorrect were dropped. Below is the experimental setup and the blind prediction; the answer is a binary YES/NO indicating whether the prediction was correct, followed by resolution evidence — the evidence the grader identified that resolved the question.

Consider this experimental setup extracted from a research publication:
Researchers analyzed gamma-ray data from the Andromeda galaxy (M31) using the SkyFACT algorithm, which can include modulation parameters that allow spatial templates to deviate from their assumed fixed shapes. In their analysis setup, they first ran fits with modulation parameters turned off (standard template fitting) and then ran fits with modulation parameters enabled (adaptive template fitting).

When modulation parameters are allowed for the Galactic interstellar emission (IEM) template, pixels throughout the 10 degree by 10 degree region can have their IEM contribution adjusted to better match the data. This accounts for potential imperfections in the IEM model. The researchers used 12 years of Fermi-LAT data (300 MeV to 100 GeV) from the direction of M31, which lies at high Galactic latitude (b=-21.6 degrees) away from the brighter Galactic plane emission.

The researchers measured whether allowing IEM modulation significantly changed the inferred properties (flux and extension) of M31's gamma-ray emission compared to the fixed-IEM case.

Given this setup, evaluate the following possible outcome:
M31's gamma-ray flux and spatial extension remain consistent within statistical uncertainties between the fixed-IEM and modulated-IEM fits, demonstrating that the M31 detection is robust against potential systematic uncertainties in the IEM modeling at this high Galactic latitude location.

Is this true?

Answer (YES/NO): YES